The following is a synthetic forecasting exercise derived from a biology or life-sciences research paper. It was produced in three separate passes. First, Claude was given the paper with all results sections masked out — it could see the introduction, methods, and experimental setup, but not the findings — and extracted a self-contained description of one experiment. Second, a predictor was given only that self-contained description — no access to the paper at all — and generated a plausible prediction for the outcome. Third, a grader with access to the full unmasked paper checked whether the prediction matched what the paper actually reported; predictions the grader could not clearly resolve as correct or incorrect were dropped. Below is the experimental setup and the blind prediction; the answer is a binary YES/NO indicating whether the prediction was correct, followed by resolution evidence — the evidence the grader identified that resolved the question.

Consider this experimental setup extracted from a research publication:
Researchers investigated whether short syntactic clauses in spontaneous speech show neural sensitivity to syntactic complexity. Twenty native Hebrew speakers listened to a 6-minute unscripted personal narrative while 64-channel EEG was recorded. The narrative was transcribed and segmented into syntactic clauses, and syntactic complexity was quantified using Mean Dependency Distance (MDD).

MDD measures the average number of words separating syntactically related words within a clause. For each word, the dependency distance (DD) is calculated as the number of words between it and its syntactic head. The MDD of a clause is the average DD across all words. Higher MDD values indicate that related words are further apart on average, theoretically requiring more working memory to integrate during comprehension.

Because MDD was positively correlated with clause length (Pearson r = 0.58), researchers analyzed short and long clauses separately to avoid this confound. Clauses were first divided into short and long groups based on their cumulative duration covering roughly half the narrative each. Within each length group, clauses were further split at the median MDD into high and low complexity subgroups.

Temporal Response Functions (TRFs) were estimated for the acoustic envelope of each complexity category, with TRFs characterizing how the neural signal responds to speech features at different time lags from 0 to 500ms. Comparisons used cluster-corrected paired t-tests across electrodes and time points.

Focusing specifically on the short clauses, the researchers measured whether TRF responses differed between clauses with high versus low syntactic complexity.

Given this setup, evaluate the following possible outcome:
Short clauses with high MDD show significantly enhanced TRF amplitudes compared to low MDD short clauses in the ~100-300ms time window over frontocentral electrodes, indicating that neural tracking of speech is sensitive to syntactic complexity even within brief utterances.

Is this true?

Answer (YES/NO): NO